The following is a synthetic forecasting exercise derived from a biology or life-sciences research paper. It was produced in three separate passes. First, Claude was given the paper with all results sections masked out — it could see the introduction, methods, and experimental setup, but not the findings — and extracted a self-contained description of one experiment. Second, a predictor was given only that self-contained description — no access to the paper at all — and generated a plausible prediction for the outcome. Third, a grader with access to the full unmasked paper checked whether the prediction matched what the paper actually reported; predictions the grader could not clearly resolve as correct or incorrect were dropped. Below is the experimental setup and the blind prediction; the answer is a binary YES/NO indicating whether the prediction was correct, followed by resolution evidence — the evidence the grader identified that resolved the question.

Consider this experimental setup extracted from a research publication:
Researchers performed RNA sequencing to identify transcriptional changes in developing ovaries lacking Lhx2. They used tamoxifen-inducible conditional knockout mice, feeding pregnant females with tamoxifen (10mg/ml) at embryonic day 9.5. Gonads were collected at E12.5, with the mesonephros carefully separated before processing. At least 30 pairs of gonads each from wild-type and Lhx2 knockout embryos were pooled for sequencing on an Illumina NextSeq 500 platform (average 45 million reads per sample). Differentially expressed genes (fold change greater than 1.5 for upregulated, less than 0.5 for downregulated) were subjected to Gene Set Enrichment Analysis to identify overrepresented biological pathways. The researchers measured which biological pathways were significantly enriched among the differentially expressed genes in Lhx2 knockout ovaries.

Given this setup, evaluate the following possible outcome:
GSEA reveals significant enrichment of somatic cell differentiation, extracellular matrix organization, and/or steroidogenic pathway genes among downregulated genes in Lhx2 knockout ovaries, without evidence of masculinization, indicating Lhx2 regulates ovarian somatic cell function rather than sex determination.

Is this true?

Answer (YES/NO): NO